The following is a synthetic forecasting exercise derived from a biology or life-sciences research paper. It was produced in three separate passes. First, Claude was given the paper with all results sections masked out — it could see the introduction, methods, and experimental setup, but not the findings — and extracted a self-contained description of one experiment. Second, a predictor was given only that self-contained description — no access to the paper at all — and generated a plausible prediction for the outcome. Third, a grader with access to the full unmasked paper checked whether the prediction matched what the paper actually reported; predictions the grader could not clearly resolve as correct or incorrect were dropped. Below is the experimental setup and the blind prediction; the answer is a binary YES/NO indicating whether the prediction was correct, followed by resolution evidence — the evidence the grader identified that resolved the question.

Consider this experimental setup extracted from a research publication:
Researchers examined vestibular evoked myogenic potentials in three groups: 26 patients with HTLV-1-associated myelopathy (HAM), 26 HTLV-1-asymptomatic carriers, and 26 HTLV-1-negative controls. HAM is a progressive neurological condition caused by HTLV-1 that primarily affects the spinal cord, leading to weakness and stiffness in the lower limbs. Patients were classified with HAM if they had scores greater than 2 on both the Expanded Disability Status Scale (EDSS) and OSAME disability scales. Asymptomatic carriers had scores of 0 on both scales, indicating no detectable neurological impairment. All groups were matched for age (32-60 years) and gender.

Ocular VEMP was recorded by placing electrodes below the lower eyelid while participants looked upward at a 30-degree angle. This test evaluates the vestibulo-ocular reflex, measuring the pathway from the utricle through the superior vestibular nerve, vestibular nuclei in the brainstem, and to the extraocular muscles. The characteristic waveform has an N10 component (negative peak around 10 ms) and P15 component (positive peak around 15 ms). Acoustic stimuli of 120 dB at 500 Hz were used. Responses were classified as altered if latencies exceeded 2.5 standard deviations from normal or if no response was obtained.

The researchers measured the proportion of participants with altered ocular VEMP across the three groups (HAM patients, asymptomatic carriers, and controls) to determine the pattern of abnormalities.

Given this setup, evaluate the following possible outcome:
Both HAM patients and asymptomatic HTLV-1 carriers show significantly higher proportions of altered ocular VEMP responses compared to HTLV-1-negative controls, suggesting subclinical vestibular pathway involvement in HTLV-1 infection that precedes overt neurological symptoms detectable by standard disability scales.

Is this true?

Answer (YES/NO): NO